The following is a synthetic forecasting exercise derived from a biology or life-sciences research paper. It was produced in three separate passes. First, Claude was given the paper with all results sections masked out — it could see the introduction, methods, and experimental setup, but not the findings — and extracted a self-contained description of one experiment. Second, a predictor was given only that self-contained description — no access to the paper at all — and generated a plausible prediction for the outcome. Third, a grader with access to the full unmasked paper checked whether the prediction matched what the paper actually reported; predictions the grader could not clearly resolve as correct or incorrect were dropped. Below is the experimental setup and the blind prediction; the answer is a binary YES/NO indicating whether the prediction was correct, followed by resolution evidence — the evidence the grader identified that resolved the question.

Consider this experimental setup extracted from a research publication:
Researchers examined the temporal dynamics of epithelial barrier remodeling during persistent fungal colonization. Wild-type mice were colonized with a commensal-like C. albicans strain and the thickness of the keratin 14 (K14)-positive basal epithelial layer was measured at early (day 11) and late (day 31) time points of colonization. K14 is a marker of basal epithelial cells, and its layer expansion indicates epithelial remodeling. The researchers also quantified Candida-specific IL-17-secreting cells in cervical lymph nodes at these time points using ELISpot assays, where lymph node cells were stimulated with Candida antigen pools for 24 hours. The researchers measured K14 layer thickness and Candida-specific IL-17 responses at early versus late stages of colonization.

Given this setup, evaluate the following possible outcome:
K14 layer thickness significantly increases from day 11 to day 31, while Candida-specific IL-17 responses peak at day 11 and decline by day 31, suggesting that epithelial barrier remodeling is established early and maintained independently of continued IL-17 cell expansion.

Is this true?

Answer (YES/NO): NO